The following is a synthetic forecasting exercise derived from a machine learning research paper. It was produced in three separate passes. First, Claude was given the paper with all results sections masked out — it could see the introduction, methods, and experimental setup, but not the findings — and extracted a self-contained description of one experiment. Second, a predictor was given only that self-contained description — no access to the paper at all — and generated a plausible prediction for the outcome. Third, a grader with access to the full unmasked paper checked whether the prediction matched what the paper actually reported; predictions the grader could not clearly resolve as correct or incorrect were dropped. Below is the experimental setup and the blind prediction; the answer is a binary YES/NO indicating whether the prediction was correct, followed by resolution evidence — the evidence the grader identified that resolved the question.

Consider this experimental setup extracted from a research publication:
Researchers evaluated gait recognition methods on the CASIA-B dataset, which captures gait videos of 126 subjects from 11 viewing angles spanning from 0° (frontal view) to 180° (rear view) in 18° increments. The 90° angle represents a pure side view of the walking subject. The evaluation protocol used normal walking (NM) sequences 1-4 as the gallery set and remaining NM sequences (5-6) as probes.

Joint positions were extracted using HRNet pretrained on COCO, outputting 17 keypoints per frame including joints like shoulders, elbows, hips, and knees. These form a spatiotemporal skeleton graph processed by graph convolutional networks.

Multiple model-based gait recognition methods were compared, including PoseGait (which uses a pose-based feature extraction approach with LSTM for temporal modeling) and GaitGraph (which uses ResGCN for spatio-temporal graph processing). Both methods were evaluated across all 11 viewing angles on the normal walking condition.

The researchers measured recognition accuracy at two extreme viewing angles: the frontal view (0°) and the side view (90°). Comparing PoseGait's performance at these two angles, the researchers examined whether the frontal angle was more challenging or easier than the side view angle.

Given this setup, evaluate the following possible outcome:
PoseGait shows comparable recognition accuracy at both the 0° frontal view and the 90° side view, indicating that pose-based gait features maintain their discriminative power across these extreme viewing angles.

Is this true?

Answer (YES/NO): NO